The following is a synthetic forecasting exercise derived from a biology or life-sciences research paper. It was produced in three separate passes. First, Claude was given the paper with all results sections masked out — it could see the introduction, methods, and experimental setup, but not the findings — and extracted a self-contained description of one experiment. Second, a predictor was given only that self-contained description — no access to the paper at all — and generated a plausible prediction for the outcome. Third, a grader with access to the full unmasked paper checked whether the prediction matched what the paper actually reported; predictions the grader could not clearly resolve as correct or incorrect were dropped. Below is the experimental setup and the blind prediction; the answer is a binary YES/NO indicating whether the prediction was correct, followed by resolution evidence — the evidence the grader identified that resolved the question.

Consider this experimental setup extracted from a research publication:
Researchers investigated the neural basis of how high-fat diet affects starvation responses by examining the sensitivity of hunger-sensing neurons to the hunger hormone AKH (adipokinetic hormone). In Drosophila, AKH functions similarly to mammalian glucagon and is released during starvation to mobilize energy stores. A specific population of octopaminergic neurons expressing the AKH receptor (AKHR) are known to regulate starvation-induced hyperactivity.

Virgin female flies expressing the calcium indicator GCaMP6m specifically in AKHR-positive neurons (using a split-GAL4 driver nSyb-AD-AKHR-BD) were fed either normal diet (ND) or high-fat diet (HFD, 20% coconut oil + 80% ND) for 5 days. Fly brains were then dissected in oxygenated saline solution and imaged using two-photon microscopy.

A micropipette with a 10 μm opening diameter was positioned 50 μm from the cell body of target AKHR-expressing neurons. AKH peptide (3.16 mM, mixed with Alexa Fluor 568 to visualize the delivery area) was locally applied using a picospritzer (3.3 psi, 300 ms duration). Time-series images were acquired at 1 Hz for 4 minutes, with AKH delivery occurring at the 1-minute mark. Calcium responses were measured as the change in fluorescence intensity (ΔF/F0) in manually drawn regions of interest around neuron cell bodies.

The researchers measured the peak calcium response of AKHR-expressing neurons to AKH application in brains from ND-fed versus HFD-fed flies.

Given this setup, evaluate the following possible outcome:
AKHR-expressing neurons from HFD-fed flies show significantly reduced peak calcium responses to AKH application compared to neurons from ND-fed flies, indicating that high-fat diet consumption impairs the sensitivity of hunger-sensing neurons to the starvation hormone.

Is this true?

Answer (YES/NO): NO